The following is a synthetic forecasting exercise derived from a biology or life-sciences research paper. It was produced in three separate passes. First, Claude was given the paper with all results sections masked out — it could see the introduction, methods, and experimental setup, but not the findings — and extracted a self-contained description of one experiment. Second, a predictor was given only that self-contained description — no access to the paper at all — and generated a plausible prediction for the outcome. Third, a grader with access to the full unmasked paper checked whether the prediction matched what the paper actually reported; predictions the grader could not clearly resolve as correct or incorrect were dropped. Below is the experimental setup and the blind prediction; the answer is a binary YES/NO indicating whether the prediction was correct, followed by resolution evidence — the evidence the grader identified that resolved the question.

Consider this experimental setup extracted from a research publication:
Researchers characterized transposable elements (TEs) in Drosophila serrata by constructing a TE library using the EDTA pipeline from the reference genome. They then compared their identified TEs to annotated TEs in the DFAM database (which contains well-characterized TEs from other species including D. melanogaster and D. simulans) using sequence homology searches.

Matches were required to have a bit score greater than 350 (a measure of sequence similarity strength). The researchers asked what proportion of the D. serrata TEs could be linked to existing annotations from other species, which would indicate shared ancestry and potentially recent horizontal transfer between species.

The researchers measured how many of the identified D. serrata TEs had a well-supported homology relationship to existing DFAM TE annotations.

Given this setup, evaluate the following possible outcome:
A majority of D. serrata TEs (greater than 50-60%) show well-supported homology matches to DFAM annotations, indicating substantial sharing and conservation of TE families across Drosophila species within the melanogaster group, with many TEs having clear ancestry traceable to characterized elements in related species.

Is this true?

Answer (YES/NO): NO